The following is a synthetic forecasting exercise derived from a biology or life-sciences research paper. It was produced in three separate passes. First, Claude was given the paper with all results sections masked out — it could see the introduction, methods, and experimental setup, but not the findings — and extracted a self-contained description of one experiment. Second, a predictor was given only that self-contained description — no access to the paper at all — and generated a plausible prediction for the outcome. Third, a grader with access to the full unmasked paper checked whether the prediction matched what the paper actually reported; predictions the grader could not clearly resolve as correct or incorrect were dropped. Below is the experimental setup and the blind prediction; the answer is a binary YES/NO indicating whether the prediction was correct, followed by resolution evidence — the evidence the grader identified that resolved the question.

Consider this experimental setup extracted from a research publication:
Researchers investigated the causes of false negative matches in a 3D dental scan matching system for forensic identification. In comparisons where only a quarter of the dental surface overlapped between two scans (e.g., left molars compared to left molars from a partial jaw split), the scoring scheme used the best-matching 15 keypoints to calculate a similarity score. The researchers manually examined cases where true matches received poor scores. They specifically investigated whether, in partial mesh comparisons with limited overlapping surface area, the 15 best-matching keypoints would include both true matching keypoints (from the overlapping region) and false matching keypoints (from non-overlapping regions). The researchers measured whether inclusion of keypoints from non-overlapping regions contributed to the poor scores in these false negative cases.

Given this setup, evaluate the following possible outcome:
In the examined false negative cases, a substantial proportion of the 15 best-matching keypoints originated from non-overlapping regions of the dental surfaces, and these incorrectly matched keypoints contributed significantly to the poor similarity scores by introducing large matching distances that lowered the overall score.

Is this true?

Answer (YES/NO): NO